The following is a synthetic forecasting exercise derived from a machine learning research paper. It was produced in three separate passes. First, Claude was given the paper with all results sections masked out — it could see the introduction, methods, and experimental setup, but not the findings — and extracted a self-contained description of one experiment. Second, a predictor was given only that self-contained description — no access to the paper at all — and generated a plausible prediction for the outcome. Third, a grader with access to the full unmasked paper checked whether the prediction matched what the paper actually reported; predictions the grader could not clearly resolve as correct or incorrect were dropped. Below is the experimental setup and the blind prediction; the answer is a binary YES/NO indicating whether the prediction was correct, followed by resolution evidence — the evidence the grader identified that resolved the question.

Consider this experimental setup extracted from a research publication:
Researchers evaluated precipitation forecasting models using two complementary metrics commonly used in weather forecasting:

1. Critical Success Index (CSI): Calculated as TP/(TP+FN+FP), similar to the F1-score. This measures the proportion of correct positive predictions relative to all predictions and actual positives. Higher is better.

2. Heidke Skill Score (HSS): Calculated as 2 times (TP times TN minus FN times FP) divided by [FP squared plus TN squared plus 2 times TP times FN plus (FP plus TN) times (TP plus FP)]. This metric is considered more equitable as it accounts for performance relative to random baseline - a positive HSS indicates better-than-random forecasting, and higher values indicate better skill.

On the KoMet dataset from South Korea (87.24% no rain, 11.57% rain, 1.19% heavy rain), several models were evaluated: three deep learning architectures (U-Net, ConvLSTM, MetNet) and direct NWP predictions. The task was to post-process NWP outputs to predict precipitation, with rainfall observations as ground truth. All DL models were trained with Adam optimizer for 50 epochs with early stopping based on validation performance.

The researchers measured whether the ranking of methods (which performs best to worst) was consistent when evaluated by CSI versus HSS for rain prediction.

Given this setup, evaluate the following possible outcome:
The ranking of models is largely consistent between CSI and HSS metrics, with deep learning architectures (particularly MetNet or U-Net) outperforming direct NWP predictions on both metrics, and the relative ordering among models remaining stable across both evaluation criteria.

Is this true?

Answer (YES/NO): NO